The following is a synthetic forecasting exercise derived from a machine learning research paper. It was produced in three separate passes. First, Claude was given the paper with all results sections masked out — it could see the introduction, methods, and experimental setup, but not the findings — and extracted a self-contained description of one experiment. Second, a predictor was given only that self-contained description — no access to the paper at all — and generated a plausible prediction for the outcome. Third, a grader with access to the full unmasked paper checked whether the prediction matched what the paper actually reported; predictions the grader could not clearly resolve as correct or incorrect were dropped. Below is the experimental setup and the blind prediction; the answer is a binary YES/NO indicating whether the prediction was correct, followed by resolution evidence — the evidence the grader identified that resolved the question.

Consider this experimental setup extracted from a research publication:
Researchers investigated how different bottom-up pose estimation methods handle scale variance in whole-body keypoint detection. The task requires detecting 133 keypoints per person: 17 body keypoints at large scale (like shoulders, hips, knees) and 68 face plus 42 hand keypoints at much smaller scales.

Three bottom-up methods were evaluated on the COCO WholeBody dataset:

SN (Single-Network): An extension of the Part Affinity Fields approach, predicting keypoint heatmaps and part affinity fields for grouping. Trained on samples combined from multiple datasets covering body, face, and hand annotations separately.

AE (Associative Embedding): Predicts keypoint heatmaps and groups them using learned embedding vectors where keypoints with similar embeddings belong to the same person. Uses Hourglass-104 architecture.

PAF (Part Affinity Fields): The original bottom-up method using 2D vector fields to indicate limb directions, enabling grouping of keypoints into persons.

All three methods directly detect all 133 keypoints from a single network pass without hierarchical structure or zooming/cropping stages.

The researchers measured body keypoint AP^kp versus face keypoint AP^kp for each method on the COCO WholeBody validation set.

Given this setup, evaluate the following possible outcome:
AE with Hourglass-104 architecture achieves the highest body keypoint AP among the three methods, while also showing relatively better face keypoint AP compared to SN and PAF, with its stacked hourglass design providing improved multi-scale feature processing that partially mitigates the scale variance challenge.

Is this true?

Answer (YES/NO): YES